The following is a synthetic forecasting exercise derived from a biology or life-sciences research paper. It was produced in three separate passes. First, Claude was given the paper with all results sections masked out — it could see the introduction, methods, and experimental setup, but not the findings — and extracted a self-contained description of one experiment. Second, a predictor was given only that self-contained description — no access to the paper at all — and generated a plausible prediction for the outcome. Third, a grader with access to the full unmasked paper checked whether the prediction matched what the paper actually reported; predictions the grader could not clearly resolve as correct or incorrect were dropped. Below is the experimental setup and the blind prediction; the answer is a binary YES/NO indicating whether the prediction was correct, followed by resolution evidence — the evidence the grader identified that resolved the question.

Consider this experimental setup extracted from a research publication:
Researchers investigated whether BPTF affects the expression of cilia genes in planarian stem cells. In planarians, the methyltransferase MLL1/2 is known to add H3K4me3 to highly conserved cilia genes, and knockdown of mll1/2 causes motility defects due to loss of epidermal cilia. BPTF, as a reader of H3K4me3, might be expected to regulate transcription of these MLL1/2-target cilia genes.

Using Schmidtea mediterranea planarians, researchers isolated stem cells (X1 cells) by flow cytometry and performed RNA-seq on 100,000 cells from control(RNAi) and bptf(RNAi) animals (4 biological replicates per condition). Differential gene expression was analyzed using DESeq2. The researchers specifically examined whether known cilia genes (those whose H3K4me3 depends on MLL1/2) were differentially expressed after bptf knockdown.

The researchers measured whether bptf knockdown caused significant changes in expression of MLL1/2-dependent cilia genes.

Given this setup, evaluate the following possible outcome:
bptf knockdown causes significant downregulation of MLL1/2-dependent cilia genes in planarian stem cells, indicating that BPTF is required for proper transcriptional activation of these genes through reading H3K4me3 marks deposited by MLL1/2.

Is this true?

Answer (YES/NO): NO